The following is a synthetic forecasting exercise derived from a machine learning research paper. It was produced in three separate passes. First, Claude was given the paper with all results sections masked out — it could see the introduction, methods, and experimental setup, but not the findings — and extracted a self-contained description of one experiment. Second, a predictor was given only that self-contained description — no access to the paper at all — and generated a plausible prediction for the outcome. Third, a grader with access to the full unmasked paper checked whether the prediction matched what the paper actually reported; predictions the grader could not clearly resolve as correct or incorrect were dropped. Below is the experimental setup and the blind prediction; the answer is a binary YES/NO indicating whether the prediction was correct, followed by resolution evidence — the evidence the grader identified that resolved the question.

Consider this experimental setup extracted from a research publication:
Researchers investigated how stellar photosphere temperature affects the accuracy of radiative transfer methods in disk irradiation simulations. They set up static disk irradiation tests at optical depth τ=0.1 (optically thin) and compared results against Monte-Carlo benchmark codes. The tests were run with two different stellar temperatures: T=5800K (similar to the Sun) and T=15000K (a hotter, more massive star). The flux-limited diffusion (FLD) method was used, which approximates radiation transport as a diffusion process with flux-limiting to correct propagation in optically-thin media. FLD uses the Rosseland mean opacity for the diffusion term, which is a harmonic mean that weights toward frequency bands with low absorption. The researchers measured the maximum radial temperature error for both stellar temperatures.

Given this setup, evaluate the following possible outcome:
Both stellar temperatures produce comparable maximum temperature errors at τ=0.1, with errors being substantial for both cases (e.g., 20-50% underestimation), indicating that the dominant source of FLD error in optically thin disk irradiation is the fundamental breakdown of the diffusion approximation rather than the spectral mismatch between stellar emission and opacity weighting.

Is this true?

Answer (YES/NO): NO